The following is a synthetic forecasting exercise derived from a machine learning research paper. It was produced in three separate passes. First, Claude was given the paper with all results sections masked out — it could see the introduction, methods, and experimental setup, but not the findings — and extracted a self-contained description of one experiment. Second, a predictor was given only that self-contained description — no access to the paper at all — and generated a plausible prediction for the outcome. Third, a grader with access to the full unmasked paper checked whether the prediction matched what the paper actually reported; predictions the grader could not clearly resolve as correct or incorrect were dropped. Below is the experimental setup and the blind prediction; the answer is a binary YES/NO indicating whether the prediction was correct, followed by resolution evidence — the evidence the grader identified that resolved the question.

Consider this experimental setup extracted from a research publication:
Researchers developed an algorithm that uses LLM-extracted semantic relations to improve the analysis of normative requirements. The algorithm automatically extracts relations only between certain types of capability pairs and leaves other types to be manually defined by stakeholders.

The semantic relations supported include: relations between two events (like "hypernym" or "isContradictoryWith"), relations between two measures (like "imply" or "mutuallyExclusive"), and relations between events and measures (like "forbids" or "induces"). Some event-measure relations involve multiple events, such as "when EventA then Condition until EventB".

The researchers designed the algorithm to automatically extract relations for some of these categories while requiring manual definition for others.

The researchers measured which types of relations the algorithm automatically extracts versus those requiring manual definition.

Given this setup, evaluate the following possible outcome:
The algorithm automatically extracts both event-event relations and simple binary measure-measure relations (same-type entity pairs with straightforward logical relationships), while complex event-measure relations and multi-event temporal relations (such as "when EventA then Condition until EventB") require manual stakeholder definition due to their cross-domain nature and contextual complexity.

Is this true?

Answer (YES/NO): YES